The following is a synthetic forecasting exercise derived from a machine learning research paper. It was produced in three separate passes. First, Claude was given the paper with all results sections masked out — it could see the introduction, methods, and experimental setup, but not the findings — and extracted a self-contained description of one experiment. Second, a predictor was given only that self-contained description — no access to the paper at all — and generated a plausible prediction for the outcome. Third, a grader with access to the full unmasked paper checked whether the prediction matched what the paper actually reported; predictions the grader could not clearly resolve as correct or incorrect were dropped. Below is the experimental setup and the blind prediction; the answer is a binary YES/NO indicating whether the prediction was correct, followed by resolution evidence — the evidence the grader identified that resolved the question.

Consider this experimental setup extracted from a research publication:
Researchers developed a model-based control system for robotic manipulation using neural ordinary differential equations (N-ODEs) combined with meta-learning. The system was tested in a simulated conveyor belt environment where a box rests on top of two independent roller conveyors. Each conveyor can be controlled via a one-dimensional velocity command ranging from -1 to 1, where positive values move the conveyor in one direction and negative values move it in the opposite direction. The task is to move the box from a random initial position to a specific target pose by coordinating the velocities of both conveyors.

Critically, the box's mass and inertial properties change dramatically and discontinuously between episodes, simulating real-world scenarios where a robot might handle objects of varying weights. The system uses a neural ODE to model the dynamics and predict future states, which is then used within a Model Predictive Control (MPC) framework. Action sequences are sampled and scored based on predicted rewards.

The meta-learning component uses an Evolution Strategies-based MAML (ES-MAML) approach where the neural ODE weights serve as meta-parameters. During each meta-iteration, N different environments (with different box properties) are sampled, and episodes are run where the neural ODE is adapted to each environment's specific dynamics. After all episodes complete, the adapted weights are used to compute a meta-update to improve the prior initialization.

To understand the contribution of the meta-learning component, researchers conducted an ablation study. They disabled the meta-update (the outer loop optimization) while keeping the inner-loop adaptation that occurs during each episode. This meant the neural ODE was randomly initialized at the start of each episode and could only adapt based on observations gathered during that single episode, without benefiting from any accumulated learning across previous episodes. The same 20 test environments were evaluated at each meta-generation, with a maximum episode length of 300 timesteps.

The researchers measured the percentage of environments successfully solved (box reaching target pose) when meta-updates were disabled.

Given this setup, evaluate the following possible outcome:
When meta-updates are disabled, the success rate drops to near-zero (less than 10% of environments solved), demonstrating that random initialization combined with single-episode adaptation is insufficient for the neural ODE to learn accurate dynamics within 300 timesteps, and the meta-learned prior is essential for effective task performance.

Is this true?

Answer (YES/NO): YES